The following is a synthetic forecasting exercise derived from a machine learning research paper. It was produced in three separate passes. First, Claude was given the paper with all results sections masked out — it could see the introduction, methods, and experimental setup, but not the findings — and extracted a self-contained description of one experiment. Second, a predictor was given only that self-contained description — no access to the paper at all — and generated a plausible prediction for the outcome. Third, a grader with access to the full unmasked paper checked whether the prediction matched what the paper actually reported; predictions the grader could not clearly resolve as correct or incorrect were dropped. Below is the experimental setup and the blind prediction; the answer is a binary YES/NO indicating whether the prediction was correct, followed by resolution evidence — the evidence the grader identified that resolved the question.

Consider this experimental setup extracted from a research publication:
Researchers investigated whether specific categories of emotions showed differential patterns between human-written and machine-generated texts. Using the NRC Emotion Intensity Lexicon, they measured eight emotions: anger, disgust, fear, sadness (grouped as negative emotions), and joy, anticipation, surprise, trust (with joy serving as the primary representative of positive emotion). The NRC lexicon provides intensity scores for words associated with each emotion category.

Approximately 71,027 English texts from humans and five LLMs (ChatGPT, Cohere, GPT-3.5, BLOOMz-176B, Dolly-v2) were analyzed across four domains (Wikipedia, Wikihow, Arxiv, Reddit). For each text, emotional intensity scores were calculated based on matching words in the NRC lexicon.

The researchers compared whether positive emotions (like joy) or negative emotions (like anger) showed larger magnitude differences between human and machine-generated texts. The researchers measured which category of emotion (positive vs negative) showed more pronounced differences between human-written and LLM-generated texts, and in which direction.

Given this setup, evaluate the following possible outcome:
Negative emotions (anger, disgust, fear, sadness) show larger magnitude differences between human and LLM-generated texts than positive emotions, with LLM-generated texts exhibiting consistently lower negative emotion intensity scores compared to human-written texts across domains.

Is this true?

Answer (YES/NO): YES